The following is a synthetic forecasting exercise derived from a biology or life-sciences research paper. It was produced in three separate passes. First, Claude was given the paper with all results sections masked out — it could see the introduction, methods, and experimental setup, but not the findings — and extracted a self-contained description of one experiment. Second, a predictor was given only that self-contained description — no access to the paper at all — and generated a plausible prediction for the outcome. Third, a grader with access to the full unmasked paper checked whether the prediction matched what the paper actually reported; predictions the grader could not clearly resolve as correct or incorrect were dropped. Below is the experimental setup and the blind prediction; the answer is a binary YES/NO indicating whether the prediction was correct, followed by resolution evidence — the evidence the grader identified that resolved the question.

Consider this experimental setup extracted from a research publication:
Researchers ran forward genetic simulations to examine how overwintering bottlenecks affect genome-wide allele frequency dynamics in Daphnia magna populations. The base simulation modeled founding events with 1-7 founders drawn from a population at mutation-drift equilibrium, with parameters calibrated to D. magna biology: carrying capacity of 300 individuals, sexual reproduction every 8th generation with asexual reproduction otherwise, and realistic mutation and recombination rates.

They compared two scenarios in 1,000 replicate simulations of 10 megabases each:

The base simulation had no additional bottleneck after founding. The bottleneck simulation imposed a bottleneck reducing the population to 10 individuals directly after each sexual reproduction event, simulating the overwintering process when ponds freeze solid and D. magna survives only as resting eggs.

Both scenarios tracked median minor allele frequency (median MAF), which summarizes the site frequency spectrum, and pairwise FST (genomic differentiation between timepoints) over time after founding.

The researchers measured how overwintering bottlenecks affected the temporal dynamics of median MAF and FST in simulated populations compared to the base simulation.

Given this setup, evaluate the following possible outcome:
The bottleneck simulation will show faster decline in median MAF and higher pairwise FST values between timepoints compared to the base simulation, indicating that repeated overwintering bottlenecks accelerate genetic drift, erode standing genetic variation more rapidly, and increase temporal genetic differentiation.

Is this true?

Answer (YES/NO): NO